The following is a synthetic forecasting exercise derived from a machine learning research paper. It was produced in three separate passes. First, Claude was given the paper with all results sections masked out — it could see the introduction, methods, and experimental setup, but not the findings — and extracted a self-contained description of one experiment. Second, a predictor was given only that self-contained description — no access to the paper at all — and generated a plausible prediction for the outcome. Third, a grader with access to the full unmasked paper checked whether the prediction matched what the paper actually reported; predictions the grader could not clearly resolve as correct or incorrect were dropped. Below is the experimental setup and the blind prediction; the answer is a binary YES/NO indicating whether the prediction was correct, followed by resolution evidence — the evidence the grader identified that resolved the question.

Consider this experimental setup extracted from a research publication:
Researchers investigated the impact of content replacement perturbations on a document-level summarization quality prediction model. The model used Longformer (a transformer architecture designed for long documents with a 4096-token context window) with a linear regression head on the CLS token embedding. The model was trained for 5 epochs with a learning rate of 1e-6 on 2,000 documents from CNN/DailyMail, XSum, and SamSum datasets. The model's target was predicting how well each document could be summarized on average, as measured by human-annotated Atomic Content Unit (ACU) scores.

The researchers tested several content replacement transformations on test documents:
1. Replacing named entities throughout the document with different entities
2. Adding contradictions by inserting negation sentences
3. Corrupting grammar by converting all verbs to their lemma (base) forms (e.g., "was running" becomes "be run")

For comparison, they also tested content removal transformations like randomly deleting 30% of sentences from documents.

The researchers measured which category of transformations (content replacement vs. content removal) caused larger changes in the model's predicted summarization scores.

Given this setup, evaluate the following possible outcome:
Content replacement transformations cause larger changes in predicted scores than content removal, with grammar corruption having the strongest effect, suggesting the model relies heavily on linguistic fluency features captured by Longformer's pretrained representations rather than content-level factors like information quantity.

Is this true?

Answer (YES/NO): NO